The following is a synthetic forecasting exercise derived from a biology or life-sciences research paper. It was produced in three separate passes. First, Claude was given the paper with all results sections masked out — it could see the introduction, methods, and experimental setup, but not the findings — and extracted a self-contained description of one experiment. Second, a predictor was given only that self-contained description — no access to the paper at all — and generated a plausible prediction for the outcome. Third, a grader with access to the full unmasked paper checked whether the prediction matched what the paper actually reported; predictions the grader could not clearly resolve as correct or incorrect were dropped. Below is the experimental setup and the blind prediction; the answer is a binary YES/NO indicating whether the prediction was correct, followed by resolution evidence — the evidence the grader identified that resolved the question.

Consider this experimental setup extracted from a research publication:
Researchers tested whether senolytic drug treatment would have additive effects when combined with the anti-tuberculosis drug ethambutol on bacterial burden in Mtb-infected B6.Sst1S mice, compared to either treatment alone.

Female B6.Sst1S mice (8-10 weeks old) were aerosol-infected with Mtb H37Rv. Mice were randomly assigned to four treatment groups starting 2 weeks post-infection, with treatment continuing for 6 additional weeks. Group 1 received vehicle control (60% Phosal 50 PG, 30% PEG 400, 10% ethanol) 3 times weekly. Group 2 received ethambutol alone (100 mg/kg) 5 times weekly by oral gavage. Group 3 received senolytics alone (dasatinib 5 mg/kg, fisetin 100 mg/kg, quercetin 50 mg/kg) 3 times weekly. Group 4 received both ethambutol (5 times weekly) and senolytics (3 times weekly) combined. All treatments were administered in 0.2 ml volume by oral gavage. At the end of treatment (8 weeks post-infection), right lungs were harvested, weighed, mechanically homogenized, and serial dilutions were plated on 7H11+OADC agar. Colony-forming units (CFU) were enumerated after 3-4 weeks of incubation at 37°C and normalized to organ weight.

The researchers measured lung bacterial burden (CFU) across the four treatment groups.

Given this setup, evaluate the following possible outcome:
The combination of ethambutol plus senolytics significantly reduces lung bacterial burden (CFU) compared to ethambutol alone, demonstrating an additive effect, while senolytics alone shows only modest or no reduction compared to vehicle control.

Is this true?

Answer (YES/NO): NO